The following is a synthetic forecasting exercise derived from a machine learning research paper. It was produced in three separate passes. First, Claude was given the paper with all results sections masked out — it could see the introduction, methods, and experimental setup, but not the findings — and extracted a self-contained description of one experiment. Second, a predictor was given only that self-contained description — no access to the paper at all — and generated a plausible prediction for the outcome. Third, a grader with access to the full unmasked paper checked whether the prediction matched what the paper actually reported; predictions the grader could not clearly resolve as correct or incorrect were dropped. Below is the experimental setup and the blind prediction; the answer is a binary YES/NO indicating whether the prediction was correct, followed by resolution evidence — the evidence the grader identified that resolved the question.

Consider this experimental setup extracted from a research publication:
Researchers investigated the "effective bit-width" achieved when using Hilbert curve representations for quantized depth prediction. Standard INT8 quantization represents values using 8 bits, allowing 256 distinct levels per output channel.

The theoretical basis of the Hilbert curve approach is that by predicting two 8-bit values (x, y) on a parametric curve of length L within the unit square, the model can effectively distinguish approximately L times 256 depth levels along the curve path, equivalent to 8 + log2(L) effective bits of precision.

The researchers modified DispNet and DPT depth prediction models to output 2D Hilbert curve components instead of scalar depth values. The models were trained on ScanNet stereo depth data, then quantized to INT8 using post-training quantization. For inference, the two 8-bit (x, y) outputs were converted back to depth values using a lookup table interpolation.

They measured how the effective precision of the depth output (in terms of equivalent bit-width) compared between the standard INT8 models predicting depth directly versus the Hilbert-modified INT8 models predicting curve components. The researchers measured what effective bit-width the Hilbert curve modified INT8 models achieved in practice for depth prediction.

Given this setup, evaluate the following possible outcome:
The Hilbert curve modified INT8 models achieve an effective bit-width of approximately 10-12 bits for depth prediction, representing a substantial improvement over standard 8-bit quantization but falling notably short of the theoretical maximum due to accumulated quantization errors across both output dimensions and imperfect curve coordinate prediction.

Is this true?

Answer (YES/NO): NO